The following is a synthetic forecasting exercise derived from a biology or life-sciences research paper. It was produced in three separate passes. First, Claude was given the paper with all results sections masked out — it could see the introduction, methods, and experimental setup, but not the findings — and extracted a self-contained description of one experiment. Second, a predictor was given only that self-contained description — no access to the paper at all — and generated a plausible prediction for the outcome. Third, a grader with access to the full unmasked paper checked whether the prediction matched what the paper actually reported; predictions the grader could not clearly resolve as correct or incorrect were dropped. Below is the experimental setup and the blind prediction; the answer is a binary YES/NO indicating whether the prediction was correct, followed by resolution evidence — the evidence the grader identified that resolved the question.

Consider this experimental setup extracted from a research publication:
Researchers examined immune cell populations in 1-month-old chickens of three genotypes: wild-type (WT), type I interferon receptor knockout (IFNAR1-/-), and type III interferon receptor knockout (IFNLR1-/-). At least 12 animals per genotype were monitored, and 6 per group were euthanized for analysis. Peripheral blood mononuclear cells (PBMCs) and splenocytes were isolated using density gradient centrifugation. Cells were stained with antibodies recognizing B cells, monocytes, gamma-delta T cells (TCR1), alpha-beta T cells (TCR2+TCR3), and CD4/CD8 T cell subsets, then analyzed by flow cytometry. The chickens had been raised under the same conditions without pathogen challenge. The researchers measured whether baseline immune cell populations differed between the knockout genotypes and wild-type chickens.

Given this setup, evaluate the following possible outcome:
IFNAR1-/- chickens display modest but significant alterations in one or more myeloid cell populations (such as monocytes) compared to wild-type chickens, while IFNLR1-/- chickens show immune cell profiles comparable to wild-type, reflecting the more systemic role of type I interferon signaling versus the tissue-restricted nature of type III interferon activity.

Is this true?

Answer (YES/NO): NO